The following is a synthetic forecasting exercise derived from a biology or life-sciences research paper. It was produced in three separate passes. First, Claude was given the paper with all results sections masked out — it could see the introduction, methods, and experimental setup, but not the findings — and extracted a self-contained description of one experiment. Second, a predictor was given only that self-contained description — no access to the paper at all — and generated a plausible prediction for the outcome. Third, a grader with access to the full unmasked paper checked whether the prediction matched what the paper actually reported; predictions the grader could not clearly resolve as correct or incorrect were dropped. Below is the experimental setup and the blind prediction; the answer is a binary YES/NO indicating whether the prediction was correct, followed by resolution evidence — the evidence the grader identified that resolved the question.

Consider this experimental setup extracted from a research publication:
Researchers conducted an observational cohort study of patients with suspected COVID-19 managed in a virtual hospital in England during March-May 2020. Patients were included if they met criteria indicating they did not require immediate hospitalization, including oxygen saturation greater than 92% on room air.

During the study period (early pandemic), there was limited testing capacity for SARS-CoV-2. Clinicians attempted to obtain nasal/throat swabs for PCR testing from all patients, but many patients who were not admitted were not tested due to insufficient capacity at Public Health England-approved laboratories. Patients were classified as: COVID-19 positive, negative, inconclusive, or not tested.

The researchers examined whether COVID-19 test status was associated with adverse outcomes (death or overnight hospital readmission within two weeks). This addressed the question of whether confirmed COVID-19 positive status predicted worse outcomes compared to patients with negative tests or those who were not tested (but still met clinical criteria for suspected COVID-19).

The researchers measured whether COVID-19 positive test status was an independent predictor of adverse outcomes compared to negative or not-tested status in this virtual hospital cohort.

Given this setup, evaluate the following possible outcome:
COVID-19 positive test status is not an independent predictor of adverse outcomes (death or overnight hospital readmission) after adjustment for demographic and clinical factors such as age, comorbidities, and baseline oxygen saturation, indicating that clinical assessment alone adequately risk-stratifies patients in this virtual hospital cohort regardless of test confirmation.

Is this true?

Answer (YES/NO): NO